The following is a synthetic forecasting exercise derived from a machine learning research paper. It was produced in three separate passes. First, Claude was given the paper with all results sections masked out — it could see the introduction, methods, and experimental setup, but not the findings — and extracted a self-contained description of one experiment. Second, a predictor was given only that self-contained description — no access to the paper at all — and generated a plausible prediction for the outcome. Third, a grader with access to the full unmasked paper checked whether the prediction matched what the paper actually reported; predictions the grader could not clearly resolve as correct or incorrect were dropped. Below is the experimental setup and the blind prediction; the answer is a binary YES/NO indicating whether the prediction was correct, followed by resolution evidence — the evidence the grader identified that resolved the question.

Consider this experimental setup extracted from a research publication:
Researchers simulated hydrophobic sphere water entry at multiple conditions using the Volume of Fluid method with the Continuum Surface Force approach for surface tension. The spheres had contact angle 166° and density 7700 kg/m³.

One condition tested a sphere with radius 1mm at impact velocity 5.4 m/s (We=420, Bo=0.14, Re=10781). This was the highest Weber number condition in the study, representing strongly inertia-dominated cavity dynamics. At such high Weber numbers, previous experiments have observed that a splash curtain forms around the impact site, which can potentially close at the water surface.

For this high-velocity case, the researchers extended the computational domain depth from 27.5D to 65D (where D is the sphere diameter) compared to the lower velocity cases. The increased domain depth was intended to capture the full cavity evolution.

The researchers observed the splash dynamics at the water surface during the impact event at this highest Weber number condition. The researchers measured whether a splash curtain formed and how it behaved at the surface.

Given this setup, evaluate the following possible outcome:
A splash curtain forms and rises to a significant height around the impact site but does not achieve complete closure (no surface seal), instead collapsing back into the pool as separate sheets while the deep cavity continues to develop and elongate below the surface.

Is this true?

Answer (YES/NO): NO